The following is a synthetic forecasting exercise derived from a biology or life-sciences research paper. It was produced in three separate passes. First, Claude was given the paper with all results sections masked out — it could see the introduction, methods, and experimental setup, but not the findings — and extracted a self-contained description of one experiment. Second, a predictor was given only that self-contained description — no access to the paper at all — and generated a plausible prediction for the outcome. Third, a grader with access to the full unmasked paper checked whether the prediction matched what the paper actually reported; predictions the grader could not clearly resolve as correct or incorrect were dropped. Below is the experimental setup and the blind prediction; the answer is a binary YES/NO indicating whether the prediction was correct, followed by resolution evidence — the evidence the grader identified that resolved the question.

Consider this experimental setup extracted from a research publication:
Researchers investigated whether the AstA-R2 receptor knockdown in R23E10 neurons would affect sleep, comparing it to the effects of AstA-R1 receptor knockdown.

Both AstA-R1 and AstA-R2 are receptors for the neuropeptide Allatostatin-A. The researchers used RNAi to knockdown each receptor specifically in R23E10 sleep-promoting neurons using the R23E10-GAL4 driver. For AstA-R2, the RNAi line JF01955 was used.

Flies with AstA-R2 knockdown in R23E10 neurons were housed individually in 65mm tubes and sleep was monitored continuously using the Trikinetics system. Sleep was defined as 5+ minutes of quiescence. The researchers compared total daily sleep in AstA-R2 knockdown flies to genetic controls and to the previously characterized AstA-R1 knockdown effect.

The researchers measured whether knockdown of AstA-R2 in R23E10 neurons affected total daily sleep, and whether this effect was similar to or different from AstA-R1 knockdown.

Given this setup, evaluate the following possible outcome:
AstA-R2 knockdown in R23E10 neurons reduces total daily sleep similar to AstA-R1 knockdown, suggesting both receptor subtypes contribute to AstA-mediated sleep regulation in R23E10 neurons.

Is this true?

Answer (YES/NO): NO